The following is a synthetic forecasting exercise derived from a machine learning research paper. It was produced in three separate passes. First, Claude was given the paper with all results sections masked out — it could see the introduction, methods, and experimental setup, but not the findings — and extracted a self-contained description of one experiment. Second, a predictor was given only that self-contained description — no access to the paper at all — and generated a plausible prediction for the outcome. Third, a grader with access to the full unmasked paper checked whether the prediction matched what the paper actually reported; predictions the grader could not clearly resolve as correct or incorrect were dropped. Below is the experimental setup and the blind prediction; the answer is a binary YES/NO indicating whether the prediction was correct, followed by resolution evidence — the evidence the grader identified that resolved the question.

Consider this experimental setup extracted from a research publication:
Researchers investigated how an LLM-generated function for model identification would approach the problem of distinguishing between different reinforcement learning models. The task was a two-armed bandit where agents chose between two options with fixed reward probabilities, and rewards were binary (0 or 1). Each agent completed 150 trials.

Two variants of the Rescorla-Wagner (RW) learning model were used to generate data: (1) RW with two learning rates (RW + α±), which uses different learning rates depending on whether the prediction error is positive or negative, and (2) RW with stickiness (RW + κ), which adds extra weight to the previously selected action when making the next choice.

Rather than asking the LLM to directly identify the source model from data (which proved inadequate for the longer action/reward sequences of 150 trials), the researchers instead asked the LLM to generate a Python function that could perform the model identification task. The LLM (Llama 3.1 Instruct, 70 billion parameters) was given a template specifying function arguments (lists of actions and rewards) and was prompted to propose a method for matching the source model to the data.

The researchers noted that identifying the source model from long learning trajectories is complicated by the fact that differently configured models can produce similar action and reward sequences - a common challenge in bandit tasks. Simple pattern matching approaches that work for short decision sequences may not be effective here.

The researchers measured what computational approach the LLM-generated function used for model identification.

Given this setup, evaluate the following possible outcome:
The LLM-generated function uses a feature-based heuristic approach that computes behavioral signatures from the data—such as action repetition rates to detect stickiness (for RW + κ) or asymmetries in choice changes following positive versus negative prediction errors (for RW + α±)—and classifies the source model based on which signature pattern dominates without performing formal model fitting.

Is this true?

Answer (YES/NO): NO